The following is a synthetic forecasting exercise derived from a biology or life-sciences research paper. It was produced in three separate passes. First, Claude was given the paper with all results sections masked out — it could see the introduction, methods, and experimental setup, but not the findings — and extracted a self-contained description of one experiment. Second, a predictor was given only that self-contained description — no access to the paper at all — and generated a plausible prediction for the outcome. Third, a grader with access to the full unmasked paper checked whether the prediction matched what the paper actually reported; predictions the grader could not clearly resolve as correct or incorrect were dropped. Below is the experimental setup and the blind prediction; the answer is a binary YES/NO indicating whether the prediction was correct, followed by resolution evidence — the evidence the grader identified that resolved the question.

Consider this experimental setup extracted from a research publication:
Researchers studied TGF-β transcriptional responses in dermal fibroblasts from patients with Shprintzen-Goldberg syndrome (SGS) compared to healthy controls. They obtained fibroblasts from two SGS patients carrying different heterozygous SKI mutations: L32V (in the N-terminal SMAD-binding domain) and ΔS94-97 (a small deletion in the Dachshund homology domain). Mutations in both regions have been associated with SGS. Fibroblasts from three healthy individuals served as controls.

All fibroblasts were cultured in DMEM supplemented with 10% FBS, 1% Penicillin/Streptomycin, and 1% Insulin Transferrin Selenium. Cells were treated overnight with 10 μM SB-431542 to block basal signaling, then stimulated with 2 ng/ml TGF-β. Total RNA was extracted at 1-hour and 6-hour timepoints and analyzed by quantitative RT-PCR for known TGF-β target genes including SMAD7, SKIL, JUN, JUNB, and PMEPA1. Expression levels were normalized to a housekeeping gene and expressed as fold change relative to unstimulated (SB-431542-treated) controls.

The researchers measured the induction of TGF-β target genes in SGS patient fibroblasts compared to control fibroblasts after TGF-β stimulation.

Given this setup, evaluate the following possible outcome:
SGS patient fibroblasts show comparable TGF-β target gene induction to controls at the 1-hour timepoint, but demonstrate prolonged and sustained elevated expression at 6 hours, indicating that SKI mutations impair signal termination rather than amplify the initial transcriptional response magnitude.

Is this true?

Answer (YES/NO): NO